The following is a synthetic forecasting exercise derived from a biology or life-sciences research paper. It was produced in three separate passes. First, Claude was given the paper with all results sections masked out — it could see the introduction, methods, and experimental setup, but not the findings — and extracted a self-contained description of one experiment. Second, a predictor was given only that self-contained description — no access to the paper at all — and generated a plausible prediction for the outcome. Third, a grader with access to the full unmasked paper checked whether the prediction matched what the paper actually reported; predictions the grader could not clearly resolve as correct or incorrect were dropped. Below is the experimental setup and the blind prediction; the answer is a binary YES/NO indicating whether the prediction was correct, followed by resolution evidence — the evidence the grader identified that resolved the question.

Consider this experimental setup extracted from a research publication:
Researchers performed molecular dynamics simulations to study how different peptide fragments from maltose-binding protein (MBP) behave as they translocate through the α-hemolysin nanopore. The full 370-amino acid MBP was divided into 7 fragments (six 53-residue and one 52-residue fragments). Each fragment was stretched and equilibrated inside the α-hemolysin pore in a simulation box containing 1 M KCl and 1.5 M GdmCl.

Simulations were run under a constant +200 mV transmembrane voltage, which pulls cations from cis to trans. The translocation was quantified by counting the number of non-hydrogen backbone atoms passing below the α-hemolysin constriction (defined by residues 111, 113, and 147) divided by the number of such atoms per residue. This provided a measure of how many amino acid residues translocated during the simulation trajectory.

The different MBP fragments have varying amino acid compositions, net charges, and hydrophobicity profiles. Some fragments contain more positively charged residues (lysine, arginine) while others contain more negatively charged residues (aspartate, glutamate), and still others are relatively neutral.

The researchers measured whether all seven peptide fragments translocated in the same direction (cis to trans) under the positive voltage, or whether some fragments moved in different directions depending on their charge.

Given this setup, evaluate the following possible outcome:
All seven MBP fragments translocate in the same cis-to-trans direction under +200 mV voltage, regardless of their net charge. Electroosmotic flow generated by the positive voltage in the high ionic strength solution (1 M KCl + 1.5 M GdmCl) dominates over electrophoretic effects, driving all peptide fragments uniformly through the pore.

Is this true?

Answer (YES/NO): YES